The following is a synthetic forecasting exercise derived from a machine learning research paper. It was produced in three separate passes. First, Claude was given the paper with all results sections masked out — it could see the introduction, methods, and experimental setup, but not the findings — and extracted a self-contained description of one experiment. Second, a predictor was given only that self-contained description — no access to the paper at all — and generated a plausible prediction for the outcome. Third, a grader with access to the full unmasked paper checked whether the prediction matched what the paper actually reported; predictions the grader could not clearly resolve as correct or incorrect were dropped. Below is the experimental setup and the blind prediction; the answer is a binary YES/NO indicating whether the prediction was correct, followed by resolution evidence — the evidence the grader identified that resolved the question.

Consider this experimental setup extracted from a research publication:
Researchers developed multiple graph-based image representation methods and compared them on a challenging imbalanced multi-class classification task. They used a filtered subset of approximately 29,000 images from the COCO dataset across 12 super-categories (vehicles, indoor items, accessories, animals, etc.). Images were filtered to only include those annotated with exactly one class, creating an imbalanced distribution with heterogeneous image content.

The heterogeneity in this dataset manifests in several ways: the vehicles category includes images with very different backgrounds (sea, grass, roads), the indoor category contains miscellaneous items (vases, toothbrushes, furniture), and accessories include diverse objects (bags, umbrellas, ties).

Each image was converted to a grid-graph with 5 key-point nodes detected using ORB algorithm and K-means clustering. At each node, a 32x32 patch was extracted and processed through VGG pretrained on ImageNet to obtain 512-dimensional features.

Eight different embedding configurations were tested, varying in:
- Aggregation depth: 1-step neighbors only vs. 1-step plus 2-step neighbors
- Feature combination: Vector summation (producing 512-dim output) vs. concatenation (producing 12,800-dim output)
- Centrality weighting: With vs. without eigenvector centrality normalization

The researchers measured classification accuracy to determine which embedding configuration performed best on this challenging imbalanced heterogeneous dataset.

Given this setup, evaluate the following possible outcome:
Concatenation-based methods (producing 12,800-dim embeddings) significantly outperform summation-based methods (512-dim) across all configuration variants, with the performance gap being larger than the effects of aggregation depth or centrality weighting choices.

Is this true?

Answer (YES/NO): NO